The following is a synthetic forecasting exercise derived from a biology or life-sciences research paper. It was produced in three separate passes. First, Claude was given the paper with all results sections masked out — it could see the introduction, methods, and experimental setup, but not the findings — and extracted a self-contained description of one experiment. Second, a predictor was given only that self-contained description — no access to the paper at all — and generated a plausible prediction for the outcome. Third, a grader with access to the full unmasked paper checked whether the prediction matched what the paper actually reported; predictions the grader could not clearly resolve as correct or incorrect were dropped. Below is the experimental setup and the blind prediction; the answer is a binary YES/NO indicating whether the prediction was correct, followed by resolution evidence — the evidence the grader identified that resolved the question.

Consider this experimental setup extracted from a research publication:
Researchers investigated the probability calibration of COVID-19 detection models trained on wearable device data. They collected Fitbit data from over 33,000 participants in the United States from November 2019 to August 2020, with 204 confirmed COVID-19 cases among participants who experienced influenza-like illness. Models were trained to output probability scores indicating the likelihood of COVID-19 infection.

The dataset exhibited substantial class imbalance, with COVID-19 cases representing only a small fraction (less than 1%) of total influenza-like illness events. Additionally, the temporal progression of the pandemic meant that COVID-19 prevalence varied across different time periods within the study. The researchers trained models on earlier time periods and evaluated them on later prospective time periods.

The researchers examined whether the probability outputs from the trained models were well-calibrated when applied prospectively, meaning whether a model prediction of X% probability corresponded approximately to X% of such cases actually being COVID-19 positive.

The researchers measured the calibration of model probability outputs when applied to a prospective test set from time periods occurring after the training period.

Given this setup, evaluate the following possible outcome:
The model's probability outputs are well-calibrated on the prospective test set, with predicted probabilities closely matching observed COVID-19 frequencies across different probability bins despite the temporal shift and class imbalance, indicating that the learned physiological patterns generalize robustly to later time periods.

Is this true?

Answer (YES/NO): NO